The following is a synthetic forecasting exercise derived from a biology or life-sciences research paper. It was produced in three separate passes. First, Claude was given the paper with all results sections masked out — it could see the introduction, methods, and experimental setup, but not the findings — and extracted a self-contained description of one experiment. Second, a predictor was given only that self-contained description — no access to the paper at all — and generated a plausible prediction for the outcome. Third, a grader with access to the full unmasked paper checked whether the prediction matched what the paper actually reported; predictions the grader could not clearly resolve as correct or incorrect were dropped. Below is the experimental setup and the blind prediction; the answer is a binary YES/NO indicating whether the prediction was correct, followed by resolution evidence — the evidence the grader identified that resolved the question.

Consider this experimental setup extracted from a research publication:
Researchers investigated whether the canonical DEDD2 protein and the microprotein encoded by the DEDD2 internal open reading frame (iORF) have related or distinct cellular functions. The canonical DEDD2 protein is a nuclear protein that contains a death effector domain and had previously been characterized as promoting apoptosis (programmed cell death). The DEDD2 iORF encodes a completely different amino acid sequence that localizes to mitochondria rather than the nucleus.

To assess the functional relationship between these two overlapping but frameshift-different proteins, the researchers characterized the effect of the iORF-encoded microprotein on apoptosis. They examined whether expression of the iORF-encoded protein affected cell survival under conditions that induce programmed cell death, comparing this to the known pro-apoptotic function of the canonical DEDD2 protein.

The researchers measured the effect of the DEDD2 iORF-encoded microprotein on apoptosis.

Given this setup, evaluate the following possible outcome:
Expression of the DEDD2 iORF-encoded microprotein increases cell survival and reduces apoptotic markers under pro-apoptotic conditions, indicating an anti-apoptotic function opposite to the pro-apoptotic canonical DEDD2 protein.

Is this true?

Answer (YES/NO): YES